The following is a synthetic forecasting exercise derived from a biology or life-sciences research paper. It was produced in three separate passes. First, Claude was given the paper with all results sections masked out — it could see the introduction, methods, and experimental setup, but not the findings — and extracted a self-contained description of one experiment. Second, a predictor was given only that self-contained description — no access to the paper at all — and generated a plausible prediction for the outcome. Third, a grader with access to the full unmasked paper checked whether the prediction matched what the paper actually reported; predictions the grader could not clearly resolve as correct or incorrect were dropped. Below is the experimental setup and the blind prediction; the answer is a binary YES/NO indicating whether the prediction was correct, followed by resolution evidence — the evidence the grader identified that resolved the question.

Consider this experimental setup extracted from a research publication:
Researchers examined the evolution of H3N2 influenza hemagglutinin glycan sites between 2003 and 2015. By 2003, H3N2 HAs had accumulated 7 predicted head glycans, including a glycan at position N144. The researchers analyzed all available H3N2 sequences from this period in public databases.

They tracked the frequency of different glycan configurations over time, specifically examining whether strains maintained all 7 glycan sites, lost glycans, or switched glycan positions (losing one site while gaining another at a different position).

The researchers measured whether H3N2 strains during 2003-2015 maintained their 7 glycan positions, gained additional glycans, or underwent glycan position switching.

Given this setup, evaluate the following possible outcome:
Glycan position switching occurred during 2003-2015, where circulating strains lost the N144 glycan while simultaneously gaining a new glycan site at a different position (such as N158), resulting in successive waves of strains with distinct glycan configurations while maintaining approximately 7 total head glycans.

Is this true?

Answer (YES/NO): NO